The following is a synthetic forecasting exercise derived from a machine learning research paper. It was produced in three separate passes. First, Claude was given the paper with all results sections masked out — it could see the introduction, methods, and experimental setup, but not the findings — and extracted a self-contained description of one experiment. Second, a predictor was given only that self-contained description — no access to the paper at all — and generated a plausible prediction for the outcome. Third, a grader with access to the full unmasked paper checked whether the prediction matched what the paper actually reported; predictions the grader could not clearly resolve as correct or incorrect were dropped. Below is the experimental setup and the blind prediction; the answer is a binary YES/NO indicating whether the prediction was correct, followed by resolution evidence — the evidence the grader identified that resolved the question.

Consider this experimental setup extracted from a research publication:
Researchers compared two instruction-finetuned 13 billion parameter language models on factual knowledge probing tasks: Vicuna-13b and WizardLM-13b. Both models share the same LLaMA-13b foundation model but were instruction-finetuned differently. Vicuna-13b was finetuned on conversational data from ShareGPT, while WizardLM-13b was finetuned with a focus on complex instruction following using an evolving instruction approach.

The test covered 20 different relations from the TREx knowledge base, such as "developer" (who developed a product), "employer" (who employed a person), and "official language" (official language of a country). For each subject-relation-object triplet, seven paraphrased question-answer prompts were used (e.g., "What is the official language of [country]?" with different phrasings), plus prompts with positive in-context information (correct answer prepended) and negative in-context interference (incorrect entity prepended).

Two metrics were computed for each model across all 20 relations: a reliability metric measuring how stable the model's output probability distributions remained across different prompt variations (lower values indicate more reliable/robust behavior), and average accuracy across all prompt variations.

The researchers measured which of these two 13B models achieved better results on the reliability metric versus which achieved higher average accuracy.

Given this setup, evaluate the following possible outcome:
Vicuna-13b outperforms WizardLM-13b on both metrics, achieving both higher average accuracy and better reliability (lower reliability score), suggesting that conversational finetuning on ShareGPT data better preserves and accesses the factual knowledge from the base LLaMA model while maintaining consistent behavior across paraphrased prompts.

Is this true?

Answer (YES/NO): NO